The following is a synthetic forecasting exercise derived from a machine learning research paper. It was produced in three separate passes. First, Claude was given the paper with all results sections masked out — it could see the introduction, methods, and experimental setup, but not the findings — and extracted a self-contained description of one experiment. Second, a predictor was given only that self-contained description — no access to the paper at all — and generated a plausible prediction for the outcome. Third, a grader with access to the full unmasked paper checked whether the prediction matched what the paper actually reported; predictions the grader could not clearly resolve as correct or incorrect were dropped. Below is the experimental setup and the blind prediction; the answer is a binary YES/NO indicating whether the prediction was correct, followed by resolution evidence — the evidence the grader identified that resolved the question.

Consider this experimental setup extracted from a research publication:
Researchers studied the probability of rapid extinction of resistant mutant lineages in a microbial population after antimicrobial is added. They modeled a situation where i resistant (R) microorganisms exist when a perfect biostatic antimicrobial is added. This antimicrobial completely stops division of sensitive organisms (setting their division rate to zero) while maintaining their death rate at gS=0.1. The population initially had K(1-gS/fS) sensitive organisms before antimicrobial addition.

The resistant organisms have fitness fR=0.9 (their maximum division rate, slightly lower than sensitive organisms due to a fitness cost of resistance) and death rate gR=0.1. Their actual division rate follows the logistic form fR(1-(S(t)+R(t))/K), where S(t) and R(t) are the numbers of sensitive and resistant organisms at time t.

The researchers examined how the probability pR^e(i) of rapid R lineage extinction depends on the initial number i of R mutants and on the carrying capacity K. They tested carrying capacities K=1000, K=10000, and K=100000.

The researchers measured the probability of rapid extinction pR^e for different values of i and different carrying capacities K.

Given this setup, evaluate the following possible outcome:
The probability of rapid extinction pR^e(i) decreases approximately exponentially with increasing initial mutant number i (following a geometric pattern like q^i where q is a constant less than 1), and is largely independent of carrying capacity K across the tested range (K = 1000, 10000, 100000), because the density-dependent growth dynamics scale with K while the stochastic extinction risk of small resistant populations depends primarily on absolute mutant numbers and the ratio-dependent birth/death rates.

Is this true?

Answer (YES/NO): YES